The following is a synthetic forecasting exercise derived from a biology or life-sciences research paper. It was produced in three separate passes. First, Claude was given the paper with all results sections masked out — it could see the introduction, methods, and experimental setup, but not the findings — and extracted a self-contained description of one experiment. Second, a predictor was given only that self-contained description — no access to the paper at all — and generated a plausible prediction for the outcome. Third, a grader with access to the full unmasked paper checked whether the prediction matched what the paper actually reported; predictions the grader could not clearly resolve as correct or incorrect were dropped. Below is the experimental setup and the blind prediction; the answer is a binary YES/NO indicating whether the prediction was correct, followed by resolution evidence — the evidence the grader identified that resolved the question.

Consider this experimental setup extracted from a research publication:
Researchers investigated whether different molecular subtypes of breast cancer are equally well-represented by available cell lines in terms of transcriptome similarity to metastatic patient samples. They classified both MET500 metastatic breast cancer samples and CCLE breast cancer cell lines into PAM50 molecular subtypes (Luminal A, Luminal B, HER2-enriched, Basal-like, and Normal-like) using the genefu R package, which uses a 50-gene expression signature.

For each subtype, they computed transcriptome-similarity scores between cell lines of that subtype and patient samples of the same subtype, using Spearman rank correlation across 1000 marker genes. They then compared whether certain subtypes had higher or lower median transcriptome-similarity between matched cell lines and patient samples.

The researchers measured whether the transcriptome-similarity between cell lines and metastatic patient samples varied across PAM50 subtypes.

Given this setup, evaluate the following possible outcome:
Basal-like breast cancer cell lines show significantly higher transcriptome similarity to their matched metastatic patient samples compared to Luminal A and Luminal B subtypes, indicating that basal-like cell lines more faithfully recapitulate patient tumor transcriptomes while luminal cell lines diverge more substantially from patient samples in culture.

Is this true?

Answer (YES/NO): NO